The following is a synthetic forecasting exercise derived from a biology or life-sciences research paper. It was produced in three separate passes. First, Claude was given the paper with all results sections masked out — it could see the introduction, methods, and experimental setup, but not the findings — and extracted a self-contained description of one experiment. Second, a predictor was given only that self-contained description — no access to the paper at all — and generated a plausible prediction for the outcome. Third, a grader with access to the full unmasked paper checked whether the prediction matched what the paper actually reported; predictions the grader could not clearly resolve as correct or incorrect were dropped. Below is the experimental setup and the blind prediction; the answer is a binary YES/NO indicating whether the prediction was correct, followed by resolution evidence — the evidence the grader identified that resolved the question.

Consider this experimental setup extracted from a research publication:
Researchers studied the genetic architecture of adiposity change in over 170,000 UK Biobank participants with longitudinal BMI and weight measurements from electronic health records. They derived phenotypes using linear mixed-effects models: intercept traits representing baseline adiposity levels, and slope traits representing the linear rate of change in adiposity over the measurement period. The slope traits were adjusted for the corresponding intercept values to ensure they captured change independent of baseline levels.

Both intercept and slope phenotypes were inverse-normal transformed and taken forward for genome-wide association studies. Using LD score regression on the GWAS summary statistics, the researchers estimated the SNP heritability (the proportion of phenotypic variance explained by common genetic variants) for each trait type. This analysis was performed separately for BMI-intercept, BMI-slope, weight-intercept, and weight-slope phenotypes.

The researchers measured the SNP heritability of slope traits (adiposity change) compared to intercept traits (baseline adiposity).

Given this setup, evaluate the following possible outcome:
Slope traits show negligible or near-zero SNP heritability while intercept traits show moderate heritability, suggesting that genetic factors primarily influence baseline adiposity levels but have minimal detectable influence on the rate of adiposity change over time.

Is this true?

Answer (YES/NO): NO